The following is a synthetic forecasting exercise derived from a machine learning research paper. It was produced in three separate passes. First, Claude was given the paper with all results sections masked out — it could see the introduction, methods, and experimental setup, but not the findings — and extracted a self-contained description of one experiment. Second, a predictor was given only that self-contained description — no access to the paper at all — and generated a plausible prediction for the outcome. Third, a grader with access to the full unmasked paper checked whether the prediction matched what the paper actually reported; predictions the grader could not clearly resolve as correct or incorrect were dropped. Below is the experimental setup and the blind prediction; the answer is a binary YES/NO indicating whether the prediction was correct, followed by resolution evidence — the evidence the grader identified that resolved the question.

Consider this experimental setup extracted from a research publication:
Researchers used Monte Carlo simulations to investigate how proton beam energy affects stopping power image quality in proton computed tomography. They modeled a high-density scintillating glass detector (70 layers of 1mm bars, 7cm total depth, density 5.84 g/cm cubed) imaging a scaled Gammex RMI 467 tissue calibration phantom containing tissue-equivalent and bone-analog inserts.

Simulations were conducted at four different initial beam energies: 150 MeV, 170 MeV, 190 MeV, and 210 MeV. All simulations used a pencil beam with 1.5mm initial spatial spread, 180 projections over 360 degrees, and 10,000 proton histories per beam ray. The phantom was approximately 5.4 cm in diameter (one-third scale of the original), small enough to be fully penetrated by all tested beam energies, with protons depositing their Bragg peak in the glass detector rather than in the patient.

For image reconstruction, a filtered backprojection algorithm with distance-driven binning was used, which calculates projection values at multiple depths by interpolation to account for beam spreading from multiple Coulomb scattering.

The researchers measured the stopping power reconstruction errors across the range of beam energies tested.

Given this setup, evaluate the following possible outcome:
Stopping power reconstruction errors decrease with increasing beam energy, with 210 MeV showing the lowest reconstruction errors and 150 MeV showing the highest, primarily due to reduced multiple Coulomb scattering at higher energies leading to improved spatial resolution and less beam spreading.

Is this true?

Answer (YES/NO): NO